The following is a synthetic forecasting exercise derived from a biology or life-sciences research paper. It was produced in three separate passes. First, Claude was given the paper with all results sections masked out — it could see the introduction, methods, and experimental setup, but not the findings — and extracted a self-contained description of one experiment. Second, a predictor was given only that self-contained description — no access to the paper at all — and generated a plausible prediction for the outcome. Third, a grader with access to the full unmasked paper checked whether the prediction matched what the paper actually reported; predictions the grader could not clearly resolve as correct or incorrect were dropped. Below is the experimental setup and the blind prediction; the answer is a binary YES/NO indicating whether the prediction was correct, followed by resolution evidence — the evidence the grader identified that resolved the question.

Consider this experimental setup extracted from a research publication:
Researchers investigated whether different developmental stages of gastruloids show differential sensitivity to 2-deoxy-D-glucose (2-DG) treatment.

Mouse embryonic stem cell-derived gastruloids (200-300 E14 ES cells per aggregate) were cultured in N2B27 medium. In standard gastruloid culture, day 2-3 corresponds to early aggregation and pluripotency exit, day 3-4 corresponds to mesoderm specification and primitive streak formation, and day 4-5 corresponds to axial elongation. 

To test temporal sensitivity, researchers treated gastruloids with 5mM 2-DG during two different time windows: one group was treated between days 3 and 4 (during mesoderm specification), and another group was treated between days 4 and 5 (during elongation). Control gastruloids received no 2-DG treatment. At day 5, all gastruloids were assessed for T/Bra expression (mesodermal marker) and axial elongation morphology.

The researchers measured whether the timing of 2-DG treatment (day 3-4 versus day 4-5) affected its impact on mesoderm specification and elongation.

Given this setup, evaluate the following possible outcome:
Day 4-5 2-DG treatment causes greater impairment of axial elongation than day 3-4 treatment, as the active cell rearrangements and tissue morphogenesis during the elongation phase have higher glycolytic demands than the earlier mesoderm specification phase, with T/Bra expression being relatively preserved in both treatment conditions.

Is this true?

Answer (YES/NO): NO